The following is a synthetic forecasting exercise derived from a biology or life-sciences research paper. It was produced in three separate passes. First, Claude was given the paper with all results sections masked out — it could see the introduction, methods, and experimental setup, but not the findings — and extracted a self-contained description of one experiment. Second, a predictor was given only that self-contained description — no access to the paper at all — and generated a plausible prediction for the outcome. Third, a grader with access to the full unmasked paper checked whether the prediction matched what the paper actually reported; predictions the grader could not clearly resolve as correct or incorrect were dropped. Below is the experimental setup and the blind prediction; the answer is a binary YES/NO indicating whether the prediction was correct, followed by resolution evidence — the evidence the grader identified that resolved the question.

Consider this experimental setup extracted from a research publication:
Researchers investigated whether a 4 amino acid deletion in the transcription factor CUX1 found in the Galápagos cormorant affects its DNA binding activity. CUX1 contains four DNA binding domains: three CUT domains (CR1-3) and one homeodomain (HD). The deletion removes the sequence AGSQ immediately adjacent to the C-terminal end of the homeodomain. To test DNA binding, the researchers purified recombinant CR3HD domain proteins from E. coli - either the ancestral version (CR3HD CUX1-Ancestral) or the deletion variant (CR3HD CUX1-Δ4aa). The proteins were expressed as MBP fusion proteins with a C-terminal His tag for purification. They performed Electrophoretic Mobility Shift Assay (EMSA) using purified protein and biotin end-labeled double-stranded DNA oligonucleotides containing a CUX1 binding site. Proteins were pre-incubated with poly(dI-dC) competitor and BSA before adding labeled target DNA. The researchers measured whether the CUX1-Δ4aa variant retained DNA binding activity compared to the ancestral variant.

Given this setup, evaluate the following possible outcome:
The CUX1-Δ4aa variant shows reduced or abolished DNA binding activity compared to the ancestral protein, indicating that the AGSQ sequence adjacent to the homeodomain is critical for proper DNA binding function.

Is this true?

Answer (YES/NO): NO